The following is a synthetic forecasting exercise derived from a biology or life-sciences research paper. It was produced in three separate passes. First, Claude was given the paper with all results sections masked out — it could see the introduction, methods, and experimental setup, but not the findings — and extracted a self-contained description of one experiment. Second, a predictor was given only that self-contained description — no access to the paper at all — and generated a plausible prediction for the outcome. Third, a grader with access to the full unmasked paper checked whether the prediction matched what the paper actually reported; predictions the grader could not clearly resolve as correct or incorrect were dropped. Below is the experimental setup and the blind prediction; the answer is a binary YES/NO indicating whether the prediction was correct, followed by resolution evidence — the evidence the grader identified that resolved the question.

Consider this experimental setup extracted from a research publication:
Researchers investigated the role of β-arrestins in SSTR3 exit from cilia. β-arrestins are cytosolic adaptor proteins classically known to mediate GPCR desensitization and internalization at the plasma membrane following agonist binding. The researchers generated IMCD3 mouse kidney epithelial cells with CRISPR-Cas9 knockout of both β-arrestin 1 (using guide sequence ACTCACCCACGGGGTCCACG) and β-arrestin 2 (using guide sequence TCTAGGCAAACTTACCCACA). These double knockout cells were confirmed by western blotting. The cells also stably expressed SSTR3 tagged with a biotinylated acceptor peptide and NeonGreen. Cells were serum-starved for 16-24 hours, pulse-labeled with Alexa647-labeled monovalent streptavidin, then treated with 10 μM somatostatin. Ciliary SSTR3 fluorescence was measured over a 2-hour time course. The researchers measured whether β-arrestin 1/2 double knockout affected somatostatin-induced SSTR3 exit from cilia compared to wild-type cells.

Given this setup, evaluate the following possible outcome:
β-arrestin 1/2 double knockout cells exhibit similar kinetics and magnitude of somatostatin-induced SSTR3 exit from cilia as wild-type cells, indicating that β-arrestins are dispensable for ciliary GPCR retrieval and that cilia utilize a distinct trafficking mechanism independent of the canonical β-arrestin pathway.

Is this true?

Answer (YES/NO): NO